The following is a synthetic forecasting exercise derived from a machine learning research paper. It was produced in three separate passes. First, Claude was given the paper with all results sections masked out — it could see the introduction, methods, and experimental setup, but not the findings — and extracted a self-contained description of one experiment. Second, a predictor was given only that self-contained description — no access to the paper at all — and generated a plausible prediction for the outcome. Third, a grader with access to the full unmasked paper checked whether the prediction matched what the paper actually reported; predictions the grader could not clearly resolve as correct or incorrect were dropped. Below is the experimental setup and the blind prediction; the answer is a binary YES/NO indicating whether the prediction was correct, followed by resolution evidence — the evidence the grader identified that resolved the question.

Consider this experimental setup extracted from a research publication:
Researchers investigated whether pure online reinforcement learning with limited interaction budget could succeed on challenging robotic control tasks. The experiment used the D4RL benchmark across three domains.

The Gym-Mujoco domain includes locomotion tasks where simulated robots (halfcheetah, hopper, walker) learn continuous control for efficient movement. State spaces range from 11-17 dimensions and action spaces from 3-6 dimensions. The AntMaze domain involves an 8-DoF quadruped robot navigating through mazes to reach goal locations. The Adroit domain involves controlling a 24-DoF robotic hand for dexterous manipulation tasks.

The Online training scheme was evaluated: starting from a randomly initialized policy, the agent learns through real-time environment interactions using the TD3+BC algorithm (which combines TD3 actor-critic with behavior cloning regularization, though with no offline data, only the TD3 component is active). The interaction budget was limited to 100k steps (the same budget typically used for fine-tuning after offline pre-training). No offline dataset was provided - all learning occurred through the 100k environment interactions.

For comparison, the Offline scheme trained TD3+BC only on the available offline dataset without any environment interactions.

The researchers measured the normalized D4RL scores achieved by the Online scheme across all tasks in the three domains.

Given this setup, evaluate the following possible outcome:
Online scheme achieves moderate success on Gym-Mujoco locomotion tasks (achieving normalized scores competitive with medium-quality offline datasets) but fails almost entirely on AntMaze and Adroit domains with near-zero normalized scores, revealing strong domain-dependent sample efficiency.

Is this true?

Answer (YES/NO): NO